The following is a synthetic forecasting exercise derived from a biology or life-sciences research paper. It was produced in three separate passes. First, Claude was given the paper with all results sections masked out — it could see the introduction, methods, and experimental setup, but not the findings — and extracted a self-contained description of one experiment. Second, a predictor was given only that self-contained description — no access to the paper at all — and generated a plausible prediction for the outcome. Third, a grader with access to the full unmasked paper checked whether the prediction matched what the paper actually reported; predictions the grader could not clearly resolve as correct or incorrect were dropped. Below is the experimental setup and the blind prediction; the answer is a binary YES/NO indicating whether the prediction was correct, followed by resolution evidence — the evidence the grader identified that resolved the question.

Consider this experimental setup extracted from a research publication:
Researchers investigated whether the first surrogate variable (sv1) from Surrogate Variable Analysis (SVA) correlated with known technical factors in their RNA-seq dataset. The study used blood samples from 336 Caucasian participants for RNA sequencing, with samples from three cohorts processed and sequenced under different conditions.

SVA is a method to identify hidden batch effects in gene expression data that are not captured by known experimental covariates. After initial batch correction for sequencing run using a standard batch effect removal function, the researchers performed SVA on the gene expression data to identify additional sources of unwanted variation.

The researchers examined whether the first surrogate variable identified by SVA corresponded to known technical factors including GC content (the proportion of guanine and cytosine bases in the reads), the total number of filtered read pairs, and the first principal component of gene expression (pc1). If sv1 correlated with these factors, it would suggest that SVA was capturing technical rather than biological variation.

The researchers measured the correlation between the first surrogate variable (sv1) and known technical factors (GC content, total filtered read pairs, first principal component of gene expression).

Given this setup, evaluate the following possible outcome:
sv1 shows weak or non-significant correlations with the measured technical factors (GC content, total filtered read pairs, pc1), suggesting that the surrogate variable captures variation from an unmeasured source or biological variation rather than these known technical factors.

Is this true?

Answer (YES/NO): NO